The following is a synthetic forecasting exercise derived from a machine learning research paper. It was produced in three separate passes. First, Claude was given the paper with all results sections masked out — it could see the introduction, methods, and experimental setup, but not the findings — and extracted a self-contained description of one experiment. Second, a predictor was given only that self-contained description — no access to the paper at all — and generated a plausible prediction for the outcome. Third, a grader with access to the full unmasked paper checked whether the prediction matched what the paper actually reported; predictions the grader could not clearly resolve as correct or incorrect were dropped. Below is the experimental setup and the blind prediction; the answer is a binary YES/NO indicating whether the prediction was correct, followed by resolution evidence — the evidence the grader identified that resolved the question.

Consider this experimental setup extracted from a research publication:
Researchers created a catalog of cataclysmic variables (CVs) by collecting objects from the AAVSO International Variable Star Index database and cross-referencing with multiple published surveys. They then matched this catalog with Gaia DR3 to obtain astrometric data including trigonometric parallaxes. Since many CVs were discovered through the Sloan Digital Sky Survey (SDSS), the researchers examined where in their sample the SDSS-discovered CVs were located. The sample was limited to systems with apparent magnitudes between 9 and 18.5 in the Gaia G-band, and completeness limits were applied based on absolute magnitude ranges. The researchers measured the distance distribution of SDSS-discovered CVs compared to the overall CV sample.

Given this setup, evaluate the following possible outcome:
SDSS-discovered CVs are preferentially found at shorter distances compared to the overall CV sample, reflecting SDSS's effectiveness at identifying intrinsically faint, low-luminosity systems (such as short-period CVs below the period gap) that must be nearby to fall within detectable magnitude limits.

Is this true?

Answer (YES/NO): NO